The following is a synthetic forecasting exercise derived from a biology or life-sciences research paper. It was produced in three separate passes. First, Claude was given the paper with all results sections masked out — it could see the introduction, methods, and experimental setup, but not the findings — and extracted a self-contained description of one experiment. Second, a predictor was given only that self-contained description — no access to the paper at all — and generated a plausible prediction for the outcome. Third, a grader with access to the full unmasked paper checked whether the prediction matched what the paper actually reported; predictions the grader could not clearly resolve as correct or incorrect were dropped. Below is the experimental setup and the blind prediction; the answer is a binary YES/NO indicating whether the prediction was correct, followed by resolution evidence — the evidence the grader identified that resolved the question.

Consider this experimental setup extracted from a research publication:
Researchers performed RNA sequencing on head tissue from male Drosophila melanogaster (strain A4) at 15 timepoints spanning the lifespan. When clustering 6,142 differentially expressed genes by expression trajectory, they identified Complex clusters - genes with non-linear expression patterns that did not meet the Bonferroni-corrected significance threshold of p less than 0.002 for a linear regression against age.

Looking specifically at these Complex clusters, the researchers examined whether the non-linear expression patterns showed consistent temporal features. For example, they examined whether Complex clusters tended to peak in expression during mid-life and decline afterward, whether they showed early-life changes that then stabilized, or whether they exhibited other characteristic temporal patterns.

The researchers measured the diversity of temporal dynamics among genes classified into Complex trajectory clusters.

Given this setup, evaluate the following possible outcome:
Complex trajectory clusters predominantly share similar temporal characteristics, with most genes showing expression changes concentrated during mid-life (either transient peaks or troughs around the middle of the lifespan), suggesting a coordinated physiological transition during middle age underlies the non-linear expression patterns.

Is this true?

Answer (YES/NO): NO